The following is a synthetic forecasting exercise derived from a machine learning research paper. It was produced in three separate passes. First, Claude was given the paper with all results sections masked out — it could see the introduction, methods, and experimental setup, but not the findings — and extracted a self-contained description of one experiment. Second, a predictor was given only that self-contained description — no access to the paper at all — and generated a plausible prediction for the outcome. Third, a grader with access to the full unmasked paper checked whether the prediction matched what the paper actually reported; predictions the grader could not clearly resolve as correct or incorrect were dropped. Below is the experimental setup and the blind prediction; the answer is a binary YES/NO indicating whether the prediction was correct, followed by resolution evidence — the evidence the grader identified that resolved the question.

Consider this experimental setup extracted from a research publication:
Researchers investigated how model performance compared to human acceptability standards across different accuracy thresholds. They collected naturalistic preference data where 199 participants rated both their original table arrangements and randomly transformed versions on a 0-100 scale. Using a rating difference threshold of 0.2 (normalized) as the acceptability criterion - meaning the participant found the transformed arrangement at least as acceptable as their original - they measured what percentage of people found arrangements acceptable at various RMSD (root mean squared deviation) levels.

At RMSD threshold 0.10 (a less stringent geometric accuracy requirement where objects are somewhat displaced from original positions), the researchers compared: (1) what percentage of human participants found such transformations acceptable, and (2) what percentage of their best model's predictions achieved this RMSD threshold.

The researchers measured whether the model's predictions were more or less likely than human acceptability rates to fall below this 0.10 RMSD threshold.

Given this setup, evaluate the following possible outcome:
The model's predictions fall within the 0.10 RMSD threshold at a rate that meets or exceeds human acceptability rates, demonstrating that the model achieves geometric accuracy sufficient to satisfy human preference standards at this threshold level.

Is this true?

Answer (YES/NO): YES